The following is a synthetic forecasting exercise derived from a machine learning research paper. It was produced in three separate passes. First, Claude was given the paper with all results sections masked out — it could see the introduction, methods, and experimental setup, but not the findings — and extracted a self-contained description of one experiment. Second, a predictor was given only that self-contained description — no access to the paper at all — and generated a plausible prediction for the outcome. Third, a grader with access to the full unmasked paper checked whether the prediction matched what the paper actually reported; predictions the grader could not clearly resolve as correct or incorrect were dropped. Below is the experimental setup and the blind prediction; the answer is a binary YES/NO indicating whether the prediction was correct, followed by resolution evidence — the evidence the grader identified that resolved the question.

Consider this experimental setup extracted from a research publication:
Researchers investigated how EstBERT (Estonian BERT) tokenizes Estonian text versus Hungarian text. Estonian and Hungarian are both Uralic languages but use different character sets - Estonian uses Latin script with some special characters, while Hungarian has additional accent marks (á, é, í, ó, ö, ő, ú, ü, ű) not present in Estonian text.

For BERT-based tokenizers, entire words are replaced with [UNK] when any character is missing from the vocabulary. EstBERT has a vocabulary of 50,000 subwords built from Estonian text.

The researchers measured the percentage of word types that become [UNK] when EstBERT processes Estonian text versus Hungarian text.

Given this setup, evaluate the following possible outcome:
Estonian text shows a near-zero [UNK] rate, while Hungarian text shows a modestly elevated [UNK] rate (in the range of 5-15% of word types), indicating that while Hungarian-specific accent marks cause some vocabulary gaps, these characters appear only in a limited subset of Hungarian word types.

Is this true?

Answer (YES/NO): NO